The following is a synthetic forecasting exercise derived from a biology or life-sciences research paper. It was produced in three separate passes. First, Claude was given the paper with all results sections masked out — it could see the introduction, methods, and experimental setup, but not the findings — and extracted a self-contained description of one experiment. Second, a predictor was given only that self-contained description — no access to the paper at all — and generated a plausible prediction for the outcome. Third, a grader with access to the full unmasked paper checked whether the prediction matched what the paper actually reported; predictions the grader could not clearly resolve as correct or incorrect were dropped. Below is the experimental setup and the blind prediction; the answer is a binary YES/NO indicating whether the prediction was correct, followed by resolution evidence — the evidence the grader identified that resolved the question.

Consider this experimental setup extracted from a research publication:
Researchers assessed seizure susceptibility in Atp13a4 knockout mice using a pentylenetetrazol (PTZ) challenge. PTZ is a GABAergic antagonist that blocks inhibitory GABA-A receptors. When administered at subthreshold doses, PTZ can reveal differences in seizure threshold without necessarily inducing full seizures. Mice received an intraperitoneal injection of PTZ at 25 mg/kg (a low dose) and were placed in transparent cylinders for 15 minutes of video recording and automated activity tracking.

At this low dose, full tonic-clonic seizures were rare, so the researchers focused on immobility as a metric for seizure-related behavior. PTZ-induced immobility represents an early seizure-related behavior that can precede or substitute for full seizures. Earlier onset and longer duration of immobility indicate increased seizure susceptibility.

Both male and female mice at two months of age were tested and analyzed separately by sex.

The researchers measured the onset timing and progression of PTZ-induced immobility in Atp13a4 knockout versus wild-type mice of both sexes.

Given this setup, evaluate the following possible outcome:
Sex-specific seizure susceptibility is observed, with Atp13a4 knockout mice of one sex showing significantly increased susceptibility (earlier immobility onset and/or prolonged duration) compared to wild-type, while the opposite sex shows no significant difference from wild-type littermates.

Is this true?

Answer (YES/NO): YES